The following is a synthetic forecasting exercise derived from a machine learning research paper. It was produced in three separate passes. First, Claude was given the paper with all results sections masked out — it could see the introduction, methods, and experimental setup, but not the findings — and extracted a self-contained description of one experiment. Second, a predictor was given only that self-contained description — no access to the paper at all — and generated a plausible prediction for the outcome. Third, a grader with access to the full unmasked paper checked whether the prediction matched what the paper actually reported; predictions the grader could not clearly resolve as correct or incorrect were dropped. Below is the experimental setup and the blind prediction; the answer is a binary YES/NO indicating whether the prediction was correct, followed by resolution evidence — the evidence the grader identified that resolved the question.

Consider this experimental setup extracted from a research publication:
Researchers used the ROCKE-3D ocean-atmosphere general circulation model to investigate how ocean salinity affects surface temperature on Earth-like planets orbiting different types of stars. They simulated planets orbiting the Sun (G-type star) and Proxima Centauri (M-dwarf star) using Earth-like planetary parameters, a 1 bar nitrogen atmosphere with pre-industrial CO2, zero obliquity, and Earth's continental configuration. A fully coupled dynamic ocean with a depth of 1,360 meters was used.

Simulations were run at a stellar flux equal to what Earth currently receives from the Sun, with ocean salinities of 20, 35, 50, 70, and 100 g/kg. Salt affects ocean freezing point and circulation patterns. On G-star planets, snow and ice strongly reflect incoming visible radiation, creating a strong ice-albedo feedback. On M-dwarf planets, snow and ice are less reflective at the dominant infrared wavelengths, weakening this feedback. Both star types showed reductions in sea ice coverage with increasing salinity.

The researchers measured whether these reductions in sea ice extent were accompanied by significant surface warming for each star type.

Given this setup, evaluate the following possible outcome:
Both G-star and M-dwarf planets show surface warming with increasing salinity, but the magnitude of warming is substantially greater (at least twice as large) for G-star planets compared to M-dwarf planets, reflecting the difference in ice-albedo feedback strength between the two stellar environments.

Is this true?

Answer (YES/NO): YES